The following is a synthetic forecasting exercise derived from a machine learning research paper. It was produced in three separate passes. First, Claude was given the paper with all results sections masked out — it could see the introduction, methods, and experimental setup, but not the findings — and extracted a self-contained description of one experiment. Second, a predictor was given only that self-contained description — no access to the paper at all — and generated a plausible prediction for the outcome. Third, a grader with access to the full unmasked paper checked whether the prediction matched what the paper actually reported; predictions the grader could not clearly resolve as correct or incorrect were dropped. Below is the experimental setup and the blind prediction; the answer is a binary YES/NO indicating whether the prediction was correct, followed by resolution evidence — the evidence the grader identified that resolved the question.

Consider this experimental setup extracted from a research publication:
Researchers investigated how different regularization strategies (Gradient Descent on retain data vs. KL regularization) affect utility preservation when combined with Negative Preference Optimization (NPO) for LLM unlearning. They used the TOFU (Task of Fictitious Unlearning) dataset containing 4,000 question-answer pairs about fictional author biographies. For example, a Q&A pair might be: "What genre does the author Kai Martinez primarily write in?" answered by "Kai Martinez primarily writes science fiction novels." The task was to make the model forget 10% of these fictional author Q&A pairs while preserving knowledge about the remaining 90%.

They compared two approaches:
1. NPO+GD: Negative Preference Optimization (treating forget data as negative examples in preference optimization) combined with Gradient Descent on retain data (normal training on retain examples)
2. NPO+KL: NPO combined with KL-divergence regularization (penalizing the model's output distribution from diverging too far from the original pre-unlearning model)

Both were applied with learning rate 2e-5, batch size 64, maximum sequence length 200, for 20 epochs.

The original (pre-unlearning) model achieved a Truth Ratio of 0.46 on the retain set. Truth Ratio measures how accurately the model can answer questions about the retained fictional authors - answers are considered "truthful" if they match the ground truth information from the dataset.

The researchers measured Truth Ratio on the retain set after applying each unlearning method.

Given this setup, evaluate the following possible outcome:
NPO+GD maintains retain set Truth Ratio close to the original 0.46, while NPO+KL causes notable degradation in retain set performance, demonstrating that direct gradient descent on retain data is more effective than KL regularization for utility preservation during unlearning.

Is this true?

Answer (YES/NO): NO